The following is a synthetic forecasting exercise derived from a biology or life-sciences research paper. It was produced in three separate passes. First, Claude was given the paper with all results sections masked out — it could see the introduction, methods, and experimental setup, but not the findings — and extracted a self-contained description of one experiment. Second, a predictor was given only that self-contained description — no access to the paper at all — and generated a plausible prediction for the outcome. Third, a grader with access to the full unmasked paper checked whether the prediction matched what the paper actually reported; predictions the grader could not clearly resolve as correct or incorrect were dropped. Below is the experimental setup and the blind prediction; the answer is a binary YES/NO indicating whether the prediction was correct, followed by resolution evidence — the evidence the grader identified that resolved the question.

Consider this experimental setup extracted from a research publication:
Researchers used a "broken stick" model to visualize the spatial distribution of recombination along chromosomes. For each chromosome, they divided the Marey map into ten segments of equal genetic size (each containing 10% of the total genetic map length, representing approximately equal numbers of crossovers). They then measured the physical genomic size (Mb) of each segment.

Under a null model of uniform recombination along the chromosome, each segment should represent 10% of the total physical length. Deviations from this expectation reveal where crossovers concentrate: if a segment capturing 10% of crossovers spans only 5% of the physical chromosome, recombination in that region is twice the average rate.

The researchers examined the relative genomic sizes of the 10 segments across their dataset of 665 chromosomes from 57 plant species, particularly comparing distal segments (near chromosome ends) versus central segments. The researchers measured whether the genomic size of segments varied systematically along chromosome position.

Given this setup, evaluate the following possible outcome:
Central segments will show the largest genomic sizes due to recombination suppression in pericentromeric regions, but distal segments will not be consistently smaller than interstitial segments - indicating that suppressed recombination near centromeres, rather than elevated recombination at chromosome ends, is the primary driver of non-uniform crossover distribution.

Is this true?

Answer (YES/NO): NO